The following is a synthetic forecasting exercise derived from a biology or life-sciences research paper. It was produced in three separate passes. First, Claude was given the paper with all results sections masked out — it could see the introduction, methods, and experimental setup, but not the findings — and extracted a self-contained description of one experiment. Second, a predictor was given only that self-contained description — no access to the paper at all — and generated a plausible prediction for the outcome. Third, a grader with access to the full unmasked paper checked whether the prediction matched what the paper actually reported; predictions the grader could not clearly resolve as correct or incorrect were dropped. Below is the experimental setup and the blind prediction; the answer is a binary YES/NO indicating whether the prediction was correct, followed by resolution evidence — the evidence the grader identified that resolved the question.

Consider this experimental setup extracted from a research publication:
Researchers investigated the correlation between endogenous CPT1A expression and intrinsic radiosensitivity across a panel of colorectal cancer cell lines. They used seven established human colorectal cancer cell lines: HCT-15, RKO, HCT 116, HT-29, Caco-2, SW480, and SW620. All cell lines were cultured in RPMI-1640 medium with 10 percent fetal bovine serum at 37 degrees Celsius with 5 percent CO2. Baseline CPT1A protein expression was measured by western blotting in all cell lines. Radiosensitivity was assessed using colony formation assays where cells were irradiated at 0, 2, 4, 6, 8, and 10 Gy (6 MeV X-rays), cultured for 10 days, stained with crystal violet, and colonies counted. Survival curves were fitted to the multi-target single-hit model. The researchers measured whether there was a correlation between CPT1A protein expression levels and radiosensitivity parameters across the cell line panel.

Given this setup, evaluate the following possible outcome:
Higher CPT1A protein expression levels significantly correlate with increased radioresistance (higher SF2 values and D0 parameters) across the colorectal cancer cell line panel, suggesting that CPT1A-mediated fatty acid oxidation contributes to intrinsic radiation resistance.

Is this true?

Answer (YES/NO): NO